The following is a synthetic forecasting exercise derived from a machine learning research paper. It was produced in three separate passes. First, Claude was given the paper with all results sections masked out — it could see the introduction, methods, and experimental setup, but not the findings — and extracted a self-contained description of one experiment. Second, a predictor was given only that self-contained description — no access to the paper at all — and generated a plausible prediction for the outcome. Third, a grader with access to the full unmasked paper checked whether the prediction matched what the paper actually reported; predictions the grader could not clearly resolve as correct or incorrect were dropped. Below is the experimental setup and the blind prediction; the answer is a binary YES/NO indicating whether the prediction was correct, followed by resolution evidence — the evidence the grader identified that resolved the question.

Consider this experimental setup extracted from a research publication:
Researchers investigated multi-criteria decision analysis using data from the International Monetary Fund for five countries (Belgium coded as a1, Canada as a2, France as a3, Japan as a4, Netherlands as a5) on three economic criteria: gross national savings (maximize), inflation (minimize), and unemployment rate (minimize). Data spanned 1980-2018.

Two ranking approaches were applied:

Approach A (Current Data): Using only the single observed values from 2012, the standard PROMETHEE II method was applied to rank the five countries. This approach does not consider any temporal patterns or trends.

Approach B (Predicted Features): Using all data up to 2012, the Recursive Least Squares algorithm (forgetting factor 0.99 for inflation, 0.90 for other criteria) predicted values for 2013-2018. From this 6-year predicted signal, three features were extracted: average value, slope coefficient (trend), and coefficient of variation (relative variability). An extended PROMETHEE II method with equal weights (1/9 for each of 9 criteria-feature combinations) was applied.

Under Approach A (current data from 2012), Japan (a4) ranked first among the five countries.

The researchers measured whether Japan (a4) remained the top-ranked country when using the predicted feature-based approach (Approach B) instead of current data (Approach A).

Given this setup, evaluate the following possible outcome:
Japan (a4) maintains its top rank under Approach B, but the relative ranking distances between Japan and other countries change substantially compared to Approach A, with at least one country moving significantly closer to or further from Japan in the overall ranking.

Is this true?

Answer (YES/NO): NO